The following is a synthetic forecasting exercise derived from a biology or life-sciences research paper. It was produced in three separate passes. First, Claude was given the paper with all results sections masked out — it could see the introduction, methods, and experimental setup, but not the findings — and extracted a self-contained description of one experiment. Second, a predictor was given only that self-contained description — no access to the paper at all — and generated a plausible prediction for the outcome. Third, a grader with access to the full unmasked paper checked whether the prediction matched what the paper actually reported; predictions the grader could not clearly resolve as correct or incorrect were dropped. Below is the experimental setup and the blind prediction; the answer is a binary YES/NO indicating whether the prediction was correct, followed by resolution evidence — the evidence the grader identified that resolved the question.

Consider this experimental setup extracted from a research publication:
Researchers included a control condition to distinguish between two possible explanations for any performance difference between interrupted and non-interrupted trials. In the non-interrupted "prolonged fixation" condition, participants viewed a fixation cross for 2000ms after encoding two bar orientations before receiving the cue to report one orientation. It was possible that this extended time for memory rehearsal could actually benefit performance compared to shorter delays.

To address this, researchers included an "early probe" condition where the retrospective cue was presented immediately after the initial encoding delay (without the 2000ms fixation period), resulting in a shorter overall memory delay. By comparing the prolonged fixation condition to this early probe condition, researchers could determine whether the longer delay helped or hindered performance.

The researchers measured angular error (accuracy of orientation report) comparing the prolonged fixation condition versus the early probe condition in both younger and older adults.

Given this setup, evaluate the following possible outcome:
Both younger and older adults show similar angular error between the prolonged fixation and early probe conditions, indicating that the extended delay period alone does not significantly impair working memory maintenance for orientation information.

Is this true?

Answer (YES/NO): NO